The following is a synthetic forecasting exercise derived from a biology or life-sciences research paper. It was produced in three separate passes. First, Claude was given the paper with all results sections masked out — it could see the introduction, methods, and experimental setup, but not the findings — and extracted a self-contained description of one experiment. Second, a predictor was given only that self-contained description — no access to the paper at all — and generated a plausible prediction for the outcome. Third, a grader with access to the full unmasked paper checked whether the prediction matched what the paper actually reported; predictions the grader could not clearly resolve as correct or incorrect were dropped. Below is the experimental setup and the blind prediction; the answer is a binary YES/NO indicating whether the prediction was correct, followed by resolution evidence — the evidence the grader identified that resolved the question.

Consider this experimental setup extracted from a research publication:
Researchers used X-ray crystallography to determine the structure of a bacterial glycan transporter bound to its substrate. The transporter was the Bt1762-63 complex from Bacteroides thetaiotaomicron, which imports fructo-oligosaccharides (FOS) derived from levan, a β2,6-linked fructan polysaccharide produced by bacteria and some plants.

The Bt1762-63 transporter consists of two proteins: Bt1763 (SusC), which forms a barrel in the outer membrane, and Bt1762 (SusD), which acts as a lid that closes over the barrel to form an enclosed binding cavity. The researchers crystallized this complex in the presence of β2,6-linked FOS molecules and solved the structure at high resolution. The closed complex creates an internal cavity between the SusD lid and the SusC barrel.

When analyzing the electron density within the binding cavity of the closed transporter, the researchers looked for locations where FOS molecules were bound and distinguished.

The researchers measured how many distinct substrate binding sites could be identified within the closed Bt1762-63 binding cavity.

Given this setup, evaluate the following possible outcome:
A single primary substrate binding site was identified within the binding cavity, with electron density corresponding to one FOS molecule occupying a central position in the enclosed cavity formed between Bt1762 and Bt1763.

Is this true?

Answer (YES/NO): NO